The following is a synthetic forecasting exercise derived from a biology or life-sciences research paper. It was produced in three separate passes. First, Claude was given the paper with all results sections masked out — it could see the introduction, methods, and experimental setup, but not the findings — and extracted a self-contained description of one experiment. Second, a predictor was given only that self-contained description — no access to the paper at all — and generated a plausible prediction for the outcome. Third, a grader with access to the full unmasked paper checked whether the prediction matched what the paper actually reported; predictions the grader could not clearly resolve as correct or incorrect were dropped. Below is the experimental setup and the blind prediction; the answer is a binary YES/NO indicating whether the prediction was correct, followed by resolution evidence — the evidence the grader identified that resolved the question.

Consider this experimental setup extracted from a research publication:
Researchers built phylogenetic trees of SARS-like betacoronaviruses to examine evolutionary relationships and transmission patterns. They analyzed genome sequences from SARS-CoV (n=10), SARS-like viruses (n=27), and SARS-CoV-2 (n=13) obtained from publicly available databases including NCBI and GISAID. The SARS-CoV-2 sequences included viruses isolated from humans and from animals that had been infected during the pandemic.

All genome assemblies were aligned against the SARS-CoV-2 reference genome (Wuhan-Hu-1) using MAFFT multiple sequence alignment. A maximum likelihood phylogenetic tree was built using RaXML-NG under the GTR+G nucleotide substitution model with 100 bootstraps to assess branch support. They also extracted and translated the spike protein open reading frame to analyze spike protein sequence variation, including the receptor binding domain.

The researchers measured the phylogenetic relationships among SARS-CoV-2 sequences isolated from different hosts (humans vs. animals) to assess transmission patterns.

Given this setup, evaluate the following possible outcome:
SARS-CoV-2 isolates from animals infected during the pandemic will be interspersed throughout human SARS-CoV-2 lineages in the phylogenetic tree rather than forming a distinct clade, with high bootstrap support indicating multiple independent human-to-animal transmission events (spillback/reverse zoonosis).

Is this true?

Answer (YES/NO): YES